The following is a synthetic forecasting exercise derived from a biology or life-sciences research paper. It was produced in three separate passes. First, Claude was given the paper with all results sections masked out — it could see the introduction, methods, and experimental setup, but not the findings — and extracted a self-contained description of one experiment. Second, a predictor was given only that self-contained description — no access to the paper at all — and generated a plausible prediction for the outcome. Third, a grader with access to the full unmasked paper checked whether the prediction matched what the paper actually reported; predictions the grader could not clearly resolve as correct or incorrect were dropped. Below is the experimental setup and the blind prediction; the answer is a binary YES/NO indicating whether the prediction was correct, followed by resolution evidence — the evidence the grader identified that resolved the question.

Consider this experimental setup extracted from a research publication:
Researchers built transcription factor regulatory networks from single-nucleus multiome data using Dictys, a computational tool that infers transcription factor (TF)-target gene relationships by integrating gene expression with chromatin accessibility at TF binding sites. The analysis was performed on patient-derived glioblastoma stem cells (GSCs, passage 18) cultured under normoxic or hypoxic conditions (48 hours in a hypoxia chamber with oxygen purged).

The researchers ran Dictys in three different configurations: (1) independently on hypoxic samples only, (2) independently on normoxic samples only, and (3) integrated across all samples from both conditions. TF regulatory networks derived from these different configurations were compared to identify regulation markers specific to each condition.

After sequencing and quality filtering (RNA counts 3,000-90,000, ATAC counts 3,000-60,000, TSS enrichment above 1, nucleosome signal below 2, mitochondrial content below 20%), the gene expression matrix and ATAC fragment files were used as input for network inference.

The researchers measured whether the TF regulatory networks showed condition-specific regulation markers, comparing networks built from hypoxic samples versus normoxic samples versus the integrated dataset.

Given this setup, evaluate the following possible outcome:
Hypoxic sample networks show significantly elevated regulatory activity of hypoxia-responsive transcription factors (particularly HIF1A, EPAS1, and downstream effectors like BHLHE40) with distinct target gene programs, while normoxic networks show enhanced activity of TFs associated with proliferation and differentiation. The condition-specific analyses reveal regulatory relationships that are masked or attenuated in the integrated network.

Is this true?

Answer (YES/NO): NO